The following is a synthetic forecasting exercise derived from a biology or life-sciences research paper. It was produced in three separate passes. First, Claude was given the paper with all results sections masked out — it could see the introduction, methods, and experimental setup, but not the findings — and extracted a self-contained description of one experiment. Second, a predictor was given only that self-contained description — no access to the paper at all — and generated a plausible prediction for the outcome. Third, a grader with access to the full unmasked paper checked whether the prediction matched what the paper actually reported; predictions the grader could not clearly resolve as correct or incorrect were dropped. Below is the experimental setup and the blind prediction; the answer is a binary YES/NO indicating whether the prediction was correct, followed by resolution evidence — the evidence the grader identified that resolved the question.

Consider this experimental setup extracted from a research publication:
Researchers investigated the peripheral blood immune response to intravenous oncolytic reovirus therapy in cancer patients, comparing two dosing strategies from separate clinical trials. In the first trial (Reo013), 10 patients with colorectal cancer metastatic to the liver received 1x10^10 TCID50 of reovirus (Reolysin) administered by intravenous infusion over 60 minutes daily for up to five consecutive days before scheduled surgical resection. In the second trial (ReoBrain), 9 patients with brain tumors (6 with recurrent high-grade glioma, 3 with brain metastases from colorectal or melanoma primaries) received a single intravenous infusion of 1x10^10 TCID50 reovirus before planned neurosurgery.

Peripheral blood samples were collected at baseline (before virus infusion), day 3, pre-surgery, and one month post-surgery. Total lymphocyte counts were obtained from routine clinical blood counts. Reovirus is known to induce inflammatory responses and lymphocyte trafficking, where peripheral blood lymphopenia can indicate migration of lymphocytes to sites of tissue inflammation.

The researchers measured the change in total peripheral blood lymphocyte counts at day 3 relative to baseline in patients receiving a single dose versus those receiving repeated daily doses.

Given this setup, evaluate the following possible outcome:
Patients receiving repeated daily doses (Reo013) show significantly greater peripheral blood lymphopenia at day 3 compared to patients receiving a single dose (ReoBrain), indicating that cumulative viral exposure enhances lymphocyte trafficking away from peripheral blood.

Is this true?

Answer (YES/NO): NO